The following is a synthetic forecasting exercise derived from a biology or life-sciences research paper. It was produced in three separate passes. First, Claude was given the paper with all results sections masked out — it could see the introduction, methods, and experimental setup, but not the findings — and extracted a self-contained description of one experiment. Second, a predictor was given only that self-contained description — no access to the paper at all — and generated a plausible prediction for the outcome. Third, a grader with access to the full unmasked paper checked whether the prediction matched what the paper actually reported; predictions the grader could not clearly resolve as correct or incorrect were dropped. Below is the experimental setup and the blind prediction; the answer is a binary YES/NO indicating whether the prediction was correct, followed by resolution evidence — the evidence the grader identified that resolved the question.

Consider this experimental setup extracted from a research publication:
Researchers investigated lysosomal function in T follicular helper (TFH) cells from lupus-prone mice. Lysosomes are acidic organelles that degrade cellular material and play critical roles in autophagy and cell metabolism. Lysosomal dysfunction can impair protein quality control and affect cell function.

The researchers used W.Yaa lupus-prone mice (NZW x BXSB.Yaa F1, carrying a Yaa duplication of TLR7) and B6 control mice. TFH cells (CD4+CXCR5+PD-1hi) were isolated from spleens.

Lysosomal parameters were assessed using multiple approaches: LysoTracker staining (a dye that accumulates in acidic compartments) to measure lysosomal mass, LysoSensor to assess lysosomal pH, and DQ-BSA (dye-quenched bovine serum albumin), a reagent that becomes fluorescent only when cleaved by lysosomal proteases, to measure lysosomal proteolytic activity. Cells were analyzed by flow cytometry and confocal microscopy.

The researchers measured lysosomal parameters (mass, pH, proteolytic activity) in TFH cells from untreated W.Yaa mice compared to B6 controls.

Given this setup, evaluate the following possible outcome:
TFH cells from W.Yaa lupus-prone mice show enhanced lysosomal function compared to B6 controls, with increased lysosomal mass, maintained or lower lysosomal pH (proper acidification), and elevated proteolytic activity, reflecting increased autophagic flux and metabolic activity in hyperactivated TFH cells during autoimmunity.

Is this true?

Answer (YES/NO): NO